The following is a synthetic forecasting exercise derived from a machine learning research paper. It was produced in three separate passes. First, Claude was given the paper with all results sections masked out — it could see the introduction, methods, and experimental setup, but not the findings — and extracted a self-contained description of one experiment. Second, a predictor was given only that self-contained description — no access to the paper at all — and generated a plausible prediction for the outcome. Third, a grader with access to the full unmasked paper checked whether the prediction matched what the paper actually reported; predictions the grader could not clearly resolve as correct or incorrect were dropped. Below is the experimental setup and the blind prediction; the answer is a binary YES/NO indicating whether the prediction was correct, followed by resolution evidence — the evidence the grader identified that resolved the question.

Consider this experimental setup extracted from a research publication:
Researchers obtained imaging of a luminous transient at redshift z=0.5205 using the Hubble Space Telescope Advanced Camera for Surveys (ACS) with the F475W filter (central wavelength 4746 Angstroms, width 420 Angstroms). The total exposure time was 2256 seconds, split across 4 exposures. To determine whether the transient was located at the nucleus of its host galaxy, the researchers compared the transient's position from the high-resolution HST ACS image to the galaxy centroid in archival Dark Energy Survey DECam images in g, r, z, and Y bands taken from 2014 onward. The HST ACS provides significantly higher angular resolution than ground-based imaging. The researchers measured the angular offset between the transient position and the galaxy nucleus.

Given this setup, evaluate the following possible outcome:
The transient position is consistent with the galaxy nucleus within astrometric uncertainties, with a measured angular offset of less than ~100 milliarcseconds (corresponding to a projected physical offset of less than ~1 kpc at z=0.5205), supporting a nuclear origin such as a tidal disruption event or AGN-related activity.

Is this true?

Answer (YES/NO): YES